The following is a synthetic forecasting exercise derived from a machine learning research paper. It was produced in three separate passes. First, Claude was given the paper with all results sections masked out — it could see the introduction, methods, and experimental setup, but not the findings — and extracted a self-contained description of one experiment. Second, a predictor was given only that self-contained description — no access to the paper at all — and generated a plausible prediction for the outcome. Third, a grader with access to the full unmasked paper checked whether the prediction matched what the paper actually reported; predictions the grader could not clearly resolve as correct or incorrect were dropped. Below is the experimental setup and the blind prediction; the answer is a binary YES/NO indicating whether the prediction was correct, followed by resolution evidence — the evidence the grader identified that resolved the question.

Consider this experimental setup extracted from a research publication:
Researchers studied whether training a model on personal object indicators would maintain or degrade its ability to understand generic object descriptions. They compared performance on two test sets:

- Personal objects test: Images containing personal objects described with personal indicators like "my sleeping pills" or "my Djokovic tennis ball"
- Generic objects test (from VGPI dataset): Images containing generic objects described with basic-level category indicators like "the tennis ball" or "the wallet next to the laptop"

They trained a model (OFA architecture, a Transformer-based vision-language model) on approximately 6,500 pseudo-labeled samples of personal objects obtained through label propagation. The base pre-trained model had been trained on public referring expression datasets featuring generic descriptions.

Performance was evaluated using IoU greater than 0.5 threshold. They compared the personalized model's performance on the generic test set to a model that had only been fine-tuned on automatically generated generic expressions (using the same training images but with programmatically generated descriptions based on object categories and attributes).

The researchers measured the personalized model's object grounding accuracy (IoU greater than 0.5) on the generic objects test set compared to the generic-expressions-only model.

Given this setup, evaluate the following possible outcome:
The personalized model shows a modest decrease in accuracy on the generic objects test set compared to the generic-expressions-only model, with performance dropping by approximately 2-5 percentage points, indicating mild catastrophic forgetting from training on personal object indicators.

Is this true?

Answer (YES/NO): NO